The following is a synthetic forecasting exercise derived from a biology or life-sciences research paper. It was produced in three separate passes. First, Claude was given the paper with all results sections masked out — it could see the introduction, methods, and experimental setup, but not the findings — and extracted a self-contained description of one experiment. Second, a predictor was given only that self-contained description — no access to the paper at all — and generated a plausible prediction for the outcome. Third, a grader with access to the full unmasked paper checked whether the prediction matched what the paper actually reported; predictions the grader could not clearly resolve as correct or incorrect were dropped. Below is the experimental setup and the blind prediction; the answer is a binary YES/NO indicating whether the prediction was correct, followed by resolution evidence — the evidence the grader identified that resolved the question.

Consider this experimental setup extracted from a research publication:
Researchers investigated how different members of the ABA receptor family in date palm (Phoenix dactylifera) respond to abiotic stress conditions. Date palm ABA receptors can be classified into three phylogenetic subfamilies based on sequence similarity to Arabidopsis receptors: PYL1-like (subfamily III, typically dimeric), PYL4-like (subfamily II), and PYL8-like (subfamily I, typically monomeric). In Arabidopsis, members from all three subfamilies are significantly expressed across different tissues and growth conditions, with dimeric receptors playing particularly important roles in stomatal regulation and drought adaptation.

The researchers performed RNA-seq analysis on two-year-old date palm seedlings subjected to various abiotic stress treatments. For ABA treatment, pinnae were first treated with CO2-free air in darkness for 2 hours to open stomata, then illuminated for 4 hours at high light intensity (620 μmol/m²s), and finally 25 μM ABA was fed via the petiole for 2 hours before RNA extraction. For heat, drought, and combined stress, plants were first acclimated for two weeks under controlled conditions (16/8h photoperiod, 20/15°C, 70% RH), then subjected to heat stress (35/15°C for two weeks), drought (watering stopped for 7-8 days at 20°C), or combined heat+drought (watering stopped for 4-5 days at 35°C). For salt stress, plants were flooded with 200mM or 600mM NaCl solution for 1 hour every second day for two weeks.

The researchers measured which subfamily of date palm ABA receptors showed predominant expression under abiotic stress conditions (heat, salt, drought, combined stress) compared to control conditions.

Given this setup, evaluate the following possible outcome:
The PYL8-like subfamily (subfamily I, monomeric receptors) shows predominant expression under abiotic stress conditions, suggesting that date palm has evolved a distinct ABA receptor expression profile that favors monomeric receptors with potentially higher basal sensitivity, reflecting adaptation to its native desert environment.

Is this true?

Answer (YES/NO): YES